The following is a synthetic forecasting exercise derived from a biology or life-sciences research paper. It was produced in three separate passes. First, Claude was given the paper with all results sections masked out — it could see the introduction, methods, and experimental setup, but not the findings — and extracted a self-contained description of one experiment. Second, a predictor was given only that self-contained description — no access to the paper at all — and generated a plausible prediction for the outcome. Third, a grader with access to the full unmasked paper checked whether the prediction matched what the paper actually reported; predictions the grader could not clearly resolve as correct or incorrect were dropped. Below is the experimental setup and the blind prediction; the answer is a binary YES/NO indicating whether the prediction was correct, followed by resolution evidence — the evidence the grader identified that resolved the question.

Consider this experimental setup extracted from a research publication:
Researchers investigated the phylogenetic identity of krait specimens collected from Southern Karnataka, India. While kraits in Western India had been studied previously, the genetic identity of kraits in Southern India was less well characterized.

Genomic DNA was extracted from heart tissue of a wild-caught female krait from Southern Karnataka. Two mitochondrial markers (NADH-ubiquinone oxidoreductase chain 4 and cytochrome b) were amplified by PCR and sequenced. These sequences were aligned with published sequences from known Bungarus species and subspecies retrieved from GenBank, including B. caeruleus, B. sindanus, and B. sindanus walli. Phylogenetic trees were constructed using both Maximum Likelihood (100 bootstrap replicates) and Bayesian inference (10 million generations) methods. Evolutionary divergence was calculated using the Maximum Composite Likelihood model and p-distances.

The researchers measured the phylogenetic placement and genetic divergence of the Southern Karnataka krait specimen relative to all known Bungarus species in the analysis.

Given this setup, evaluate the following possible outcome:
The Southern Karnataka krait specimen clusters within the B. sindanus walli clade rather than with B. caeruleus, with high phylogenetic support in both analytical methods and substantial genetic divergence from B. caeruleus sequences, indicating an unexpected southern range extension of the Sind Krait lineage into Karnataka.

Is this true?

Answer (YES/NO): NO